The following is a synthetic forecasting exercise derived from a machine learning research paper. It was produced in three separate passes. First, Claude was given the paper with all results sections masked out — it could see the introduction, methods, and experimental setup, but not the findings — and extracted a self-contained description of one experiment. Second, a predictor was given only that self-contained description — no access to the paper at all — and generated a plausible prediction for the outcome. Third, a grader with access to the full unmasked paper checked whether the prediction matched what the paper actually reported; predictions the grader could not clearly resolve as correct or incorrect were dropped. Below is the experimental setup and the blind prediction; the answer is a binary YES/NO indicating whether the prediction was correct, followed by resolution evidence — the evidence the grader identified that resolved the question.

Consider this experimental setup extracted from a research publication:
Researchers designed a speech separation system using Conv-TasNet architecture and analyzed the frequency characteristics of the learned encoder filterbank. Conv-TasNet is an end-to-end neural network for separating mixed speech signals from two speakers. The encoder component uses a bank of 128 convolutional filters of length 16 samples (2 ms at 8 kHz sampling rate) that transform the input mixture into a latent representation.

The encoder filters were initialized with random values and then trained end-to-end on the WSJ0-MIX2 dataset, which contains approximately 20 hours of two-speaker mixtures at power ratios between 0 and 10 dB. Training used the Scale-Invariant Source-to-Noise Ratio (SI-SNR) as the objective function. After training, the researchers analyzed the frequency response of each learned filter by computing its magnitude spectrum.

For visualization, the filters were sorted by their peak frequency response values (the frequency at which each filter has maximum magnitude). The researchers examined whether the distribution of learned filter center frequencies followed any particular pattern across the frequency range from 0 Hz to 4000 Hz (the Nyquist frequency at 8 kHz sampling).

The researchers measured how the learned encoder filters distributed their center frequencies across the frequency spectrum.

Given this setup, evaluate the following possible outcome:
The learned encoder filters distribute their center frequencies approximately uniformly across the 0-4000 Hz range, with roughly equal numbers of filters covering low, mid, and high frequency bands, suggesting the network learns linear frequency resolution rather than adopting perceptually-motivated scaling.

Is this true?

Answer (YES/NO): NO